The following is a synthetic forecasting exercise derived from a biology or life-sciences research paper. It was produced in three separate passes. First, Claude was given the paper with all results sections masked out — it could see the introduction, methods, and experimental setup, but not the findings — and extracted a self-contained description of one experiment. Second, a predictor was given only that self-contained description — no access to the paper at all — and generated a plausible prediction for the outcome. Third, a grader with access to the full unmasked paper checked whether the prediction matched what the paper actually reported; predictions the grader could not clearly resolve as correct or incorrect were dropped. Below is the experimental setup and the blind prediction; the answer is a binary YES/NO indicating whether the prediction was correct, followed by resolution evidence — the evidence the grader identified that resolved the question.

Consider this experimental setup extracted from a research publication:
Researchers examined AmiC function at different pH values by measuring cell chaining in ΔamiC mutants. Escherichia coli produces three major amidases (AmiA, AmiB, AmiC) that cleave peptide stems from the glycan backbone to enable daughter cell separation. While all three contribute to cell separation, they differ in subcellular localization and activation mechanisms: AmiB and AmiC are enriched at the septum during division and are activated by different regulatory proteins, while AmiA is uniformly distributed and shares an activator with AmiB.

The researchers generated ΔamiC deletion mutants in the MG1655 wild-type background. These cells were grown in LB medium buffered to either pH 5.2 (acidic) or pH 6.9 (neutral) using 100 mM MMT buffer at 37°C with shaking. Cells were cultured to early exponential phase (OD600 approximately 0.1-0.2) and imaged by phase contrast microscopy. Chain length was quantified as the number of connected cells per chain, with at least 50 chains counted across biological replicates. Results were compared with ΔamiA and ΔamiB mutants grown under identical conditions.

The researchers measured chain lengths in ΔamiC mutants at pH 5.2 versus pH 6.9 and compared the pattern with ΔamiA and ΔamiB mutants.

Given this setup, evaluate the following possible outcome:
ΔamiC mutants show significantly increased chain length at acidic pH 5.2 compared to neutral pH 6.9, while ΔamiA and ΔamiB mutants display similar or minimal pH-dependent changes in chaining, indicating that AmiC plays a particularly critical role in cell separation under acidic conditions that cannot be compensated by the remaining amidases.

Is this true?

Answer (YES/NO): NO